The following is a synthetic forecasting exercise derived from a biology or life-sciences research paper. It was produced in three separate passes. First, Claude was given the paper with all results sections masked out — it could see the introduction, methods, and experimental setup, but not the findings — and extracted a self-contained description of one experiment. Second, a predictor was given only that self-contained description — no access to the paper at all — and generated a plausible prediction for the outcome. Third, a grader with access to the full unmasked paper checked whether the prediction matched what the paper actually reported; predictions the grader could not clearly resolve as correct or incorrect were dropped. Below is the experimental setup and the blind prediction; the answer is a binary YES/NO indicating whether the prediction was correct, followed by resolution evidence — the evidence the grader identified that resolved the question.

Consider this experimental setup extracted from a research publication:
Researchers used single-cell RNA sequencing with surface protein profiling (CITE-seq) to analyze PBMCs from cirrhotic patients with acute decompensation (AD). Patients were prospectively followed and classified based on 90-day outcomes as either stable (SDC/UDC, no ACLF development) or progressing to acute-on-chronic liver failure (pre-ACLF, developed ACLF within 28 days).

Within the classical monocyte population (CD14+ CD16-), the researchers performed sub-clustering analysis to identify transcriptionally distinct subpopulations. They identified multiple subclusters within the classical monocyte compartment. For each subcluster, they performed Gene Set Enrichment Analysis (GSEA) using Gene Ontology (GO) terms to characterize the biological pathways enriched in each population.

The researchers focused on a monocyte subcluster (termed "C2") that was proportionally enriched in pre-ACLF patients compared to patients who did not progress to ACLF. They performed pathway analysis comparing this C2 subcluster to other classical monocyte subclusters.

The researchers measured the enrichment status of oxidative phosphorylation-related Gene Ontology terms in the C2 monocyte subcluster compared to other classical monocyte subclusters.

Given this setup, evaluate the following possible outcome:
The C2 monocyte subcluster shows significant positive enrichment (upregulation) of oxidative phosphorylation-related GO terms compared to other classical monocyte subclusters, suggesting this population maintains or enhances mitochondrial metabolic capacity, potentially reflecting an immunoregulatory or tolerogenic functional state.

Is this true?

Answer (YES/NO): NO